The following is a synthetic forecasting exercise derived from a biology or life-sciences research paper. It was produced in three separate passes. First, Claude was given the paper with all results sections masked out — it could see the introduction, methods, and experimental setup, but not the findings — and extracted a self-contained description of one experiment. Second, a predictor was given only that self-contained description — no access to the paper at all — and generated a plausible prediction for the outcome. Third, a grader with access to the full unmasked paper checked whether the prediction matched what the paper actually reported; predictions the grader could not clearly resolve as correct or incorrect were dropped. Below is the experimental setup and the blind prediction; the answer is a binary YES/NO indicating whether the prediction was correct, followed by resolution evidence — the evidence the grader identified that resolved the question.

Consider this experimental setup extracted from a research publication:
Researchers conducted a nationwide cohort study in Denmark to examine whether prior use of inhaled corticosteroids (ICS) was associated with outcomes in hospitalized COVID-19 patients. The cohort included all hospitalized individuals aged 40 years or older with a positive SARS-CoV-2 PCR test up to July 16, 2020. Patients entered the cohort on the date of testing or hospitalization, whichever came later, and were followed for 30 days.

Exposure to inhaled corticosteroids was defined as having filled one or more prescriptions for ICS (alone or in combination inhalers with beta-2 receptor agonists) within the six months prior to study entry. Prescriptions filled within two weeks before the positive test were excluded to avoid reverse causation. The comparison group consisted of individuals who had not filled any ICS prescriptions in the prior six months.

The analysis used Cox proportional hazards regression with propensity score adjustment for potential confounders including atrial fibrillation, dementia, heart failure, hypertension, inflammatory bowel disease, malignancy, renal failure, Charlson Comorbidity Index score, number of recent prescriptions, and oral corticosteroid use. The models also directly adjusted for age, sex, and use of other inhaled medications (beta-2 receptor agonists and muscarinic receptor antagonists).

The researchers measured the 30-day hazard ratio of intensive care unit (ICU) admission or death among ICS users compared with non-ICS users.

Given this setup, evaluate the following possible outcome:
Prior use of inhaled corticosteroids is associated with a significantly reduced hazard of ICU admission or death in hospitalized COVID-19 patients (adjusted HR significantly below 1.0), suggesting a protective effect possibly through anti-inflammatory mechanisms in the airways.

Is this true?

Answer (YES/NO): NO